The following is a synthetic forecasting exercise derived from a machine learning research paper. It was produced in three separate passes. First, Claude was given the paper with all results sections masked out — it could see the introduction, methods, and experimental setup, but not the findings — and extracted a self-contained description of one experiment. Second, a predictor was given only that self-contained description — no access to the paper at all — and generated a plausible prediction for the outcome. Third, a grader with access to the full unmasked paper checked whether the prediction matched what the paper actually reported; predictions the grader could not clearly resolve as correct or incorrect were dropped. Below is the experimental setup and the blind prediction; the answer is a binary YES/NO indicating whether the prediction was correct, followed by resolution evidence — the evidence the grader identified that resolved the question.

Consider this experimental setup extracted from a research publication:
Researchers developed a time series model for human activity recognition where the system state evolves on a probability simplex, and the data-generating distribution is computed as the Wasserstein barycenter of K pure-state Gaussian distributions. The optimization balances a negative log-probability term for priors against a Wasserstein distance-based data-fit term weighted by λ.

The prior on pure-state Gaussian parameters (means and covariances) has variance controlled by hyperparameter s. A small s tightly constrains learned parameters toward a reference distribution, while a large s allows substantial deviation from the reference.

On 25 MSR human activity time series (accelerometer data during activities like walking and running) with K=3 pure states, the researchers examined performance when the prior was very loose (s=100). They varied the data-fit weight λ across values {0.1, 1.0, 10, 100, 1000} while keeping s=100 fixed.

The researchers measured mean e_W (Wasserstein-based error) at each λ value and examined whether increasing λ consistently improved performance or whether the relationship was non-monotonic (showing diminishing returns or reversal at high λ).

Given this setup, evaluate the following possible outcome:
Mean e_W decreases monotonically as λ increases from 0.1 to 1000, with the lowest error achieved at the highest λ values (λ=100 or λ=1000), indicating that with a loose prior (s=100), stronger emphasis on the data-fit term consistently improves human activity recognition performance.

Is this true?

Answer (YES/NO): YES